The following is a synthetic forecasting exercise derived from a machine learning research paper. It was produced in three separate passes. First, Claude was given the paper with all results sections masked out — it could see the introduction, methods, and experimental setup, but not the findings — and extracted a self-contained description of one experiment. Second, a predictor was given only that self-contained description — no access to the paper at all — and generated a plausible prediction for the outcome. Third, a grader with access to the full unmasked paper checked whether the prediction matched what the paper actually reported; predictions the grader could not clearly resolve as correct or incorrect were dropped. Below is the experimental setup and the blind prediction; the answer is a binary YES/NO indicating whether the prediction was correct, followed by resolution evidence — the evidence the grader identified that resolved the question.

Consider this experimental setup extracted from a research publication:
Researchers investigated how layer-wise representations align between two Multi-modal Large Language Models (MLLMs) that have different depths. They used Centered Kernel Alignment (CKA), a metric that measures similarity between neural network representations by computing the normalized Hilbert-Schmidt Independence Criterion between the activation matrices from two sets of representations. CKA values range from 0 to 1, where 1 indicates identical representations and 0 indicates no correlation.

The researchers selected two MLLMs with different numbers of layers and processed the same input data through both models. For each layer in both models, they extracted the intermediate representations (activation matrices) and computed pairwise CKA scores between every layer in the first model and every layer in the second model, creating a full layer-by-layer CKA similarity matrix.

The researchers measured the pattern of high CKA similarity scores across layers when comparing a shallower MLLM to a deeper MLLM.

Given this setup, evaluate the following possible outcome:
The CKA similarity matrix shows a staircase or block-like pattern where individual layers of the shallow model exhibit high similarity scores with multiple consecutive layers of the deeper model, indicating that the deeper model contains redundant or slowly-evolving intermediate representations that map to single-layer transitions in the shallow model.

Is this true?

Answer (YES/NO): NO